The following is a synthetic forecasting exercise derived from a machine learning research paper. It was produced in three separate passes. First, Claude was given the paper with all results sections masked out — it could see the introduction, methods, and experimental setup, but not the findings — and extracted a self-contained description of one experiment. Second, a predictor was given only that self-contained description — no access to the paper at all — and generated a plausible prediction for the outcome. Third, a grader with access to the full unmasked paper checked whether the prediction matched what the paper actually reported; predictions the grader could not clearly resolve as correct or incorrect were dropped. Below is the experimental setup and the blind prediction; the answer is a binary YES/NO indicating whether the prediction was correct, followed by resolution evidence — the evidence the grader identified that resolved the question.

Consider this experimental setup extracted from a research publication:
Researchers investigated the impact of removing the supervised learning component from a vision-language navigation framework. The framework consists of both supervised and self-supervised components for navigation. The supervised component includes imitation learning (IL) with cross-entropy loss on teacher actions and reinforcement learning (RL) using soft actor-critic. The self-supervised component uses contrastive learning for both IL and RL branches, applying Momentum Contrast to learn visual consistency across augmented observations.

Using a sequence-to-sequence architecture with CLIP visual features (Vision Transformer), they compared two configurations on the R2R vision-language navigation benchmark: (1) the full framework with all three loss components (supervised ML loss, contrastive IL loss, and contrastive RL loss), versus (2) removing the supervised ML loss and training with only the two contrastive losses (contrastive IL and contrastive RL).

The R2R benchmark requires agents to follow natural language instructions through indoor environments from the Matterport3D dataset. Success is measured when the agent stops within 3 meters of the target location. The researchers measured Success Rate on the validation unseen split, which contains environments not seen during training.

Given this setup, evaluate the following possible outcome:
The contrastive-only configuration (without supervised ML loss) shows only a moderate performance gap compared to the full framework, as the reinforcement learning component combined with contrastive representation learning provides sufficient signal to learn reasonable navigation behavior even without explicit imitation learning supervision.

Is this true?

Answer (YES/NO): NO